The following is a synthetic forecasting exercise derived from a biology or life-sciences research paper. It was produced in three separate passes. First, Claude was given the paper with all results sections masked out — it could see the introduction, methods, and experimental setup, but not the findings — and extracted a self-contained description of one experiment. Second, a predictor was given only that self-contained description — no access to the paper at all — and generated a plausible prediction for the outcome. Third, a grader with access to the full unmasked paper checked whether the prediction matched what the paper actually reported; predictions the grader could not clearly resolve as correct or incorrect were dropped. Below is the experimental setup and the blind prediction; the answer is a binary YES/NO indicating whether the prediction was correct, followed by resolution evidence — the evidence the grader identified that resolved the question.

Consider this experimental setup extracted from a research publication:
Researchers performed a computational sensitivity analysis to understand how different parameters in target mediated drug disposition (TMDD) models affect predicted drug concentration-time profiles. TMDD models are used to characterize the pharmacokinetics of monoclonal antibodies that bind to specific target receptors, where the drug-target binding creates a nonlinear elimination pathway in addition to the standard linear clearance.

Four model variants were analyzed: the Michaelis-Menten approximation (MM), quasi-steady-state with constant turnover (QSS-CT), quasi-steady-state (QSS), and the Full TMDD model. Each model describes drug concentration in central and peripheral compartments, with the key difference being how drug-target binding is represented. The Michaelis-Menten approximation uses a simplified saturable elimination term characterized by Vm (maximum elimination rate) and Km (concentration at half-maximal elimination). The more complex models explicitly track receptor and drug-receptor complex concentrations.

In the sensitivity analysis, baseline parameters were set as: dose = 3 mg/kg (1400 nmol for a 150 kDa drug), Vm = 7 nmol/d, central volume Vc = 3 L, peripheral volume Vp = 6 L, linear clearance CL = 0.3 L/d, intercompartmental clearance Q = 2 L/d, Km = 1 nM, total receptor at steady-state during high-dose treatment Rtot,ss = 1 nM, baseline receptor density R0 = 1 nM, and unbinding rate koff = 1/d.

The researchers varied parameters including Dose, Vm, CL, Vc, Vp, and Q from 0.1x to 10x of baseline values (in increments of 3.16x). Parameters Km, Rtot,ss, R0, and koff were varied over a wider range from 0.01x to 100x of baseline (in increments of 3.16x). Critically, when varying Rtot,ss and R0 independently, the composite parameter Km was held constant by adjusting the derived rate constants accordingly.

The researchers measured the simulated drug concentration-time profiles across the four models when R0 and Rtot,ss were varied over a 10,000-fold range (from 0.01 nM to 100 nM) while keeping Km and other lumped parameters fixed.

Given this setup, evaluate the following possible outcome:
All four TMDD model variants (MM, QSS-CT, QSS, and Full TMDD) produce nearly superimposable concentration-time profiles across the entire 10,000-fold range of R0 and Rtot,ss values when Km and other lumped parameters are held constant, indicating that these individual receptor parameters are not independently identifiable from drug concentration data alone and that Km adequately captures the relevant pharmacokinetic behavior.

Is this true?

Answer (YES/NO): NO